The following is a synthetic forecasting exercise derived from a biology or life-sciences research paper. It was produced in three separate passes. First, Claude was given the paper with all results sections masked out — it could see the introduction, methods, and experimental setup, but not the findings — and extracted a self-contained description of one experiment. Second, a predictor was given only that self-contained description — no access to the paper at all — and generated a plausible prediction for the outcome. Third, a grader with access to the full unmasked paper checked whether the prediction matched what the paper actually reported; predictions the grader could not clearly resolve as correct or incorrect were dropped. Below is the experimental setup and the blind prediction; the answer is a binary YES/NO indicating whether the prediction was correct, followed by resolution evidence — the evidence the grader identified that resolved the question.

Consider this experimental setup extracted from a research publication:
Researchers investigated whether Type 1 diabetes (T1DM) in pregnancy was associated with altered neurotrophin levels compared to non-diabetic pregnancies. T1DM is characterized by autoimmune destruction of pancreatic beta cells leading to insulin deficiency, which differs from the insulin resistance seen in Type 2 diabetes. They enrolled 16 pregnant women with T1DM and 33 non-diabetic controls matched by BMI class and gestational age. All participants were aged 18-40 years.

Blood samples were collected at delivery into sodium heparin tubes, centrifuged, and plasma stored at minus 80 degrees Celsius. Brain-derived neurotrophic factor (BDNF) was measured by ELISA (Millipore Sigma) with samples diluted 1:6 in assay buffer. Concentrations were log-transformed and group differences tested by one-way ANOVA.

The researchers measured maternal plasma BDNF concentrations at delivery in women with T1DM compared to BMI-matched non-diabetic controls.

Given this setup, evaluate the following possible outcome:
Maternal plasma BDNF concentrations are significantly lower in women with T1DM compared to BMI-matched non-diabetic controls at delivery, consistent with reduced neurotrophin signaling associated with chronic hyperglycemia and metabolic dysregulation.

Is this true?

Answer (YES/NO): NO